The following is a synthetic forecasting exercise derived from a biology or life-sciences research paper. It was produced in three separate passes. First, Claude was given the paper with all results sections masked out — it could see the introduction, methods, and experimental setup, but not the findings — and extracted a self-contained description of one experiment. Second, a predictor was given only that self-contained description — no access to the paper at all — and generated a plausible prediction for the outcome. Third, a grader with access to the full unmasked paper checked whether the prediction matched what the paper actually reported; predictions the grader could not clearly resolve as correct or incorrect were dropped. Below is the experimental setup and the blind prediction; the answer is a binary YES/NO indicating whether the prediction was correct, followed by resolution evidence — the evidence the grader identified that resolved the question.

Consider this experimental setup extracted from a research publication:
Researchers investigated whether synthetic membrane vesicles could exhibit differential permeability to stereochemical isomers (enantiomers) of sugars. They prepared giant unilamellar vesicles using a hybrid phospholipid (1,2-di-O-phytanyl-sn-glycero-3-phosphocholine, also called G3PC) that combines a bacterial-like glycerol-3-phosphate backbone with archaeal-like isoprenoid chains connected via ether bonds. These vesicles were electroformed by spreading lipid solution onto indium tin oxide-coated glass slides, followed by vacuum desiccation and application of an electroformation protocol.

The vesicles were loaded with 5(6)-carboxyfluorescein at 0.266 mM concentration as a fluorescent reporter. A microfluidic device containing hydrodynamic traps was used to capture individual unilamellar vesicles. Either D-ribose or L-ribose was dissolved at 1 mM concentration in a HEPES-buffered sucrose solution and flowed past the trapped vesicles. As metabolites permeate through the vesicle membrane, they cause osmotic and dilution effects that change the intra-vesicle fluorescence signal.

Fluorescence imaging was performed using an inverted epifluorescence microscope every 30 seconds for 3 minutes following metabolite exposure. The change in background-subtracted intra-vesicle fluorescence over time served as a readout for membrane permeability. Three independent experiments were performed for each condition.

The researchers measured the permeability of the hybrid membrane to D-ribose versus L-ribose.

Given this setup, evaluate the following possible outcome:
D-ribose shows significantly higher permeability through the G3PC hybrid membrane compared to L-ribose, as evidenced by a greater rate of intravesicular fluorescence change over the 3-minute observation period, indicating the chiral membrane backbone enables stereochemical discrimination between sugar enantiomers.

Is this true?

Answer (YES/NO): YES